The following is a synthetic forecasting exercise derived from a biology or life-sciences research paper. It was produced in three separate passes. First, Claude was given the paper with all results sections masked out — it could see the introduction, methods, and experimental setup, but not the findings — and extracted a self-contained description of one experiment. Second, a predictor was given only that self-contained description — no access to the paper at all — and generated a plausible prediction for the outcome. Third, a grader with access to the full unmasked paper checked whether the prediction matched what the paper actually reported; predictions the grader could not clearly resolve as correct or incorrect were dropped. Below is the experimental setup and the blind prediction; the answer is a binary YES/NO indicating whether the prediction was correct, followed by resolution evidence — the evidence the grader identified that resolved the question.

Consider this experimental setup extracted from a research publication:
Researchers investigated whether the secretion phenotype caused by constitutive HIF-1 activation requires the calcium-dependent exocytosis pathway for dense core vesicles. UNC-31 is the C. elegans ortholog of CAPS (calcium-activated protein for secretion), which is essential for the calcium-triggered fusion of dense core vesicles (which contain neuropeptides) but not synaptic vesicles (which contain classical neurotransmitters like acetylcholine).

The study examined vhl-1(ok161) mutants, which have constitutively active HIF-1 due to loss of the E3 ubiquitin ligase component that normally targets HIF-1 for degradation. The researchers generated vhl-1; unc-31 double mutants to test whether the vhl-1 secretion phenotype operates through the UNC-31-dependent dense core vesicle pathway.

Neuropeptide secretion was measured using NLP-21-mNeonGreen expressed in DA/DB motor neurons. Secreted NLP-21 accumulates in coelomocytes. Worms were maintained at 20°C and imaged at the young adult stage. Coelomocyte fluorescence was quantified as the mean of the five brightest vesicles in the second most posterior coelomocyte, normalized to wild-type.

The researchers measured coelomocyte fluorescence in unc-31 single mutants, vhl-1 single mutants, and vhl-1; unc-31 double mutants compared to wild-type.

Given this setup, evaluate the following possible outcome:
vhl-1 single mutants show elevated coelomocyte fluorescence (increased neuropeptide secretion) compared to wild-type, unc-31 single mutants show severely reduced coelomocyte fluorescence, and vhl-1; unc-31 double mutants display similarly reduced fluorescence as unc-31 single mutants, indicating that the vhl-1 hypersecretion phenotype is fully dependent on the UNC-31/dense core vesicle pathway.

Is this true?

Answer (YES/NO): NO